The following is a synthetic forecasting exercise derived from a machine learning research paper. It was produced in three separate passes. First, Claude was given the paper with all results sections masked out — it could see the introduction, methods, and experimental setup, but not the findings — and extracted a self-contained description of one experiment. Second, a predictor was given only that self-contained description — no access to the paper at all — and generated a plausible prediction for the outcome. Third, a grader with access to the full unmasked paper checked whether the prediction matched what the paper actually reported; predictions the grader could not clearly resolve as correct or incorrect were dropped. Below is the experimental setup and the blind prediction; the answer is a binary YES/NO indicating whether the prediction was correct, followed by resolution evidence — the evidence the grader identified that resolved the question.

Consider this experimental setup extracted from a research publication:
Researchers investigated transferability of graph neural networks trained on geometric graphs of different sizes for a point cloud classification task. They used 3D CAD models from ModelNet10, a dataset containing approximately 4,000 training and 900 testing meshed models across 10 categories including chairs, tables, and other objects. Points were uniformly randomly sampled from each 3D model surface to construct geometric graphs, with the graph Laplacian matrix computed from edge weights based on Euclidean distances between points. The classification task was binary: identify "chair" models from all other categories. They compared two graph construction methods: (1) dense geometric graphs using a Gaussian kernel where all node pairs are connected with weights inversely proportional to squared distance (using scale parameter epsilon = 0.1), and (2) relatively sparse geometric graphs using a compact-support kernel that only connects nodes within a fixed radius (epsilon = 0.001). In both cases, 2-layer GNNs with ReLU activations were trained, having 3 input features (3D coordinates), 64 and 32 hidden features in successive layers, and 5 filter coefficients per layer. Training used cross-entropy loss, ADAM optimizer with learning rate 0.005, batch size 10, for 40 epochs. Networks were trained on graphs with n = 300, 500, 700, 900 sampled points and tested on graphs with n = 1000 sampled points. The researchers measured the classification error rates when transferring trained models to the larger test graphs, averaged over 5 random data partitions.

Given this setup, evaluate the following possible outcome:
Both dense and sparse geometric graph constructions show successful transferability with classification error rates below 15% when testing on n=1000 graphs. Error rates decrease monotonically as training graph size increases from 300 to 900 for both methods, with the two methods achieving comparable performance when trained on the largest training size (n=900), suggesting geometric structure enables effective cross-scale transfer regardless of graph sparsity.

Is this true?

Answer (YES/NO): NO